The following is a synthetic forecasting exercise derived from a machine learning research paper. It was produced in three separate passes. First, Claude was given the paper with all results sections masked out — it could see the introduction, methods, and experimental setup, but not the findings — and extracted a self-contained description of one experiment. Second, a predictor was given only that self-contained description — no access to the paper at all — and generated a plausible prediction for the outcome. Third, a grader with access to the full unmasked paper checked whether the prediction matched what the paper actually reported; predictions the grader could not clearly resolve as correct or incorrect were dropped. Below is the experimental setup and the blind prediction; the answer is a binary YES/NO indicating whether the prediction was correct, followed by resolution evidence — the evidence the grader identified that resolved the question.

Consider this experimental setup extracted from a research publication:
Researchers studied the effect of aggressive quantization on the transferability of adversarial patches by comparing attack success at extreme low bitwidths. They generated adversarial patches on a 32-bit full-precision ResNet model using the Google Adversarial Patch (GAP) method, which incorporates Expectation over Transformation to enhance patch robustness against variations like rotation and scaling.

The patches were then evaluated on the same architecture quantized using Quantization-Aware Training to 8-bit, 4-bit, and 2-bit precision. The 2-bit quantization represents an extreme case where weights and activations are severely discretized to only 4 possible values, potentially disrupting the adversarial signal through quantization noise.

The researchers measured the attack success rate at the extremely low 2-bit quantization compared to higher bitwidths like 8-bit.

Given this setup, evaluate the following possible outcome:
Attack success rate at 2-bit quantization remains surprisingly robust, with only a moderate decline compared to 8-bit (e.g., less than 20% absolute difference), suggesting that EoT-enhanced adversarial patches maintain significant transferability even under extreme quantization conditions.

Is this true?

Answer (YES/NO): YES